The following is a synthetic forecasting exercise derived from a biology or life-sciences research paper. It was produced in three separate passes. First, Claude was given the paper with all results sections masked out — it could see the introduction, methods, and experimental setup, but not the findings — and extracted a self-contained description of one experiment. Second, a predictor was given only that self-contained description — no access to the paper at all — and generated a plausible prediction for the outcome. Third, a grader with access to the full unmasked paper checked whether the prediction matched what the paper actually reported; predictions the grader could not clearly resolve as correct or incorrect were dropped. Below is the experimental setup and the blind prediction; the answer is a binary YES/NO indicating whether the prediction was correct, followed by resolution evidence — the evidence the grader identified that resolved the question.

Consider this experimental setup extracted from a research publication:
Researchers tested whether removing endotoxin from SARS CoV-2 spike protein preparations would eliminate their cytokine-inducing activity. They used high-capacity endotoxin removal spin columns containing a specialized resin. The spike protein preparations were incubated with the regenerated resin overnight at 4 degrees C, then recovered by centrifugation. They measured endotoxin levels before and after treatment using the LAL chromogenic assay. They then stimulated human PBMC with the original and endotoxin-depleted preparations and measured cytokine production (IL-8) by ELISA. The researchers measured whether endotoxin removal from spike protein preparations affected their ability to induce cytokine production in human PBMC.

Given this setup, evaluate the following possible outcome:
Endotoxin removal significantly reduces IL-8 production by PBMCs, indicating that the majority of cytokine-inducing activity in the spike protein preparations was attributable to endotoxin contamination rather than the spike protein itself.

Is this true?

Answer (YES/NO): NO